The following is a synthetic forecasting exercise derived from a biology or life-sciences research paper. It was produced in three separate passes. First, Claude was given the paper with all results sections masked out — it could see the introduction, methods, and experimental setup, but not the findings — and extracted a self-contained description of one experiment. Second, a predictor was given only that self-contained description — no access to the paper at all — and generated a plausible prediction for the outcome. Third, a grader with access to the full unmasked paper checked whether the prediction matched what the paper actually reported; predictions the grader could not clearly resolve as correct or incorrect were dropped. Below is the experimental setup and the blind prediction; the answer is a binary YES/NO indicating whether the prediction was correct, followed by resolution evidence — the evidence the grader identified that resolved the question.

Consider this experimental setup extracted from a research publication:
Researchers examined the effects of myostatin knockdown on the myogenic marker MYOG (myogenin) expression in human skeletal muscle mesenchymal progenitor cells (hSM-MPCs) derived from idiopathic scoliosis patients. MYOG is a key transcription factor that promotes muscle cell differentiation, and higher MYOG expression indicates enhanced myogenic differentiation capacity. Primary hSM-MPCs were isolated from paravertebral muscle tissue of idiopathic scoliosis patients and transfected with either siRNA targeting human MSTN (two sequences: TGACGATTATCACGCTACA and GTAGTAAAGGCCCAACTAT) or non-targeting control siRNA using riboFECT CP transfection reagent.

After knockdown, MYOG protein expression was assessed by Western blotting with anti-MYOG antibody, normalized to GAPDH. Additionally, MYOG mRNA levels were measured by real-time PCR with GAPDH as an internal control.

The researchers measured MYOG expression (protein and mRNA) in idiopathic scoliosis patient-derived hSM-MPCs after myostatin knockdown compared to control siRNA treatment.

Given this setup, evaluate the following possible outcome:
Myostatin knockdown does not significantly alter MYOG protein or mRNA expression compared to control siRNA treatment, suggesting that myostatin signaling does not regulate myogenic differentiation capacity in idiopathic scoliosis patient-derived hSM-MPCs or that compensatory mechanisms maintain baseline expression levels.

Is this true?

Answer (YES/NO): NO